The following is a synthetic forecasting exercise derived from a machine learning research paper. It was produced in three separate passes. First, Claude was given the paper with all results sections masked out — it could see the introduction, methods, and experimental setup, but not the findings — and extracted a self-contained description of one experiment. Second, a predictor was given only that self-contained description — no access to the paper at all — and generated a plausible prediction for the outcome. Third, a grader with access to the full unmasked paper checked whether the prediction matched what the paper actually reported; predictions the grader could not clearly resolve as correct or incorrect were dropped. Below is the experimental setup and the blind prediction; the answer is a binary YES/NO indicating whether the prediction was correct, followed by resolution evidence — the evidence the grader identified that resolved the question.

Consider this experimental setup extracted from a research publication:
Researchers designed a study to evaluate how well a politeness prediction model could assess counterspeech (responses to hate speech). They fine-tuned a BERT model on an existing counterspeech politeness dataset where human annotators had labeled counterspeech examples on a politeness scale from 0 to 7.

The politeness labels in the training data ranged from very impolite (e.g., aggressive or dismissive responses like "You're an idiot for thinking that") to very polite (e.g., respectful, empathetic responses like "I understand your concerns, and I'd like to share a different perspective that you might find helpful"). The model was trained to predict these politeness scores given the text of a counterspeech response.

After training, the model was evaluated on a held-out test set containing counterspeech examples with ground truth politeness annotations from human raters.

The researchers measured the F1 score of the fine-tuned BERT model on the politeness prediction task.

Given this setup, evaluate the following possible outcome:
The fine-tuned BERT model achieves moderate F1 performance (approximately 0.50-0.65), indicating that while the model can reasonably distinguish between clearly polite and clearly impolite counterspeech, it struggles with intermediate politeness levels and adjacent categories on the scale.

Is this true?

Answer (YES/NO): NO